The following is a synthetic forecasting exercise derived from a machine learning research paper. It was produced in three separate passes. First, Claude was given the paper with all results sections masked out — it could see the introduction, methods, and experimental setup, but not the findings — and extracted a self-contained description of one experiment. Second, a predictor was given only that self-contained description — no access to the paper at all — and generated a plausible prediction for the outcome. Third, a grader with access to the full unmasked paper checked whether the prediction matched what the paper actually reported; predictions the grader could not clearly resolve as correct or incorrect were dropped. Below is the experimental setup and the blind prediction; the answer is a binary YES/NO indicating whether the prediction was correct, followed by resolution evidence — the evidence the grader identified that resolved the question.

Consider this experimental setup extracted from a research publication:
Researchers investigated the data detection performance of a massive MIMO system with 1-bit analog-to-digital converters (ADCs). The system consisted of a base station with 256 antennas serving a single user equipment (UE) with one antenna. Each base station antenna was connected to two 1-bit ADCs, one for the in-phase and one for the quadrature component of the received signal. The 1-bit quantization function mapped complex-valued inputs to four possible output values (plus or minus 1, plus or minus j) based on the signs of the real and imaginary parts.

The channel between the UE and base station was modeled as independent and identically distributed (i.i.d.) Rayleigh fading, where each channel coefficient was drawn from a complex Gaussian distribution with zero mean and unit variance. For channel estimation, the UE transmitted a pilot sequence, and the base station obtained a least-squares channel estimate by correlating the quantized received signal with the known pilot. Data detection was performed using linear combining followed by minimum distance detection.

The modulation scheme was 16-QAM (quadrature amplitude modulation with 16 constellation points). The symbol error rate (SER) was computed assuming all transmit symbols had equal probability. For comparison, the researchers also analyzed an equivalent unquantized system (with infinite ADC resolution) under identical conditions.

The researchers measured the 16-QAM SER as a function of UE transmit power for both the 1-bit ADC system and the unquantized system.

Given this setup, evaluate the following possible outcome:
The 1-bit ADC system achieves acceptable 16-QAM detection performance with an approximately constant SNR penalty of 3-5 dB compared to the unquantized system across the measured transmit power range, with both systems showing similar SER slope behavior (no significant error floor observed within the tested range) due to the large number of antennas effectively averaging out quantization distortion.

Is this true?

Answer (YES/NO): NO